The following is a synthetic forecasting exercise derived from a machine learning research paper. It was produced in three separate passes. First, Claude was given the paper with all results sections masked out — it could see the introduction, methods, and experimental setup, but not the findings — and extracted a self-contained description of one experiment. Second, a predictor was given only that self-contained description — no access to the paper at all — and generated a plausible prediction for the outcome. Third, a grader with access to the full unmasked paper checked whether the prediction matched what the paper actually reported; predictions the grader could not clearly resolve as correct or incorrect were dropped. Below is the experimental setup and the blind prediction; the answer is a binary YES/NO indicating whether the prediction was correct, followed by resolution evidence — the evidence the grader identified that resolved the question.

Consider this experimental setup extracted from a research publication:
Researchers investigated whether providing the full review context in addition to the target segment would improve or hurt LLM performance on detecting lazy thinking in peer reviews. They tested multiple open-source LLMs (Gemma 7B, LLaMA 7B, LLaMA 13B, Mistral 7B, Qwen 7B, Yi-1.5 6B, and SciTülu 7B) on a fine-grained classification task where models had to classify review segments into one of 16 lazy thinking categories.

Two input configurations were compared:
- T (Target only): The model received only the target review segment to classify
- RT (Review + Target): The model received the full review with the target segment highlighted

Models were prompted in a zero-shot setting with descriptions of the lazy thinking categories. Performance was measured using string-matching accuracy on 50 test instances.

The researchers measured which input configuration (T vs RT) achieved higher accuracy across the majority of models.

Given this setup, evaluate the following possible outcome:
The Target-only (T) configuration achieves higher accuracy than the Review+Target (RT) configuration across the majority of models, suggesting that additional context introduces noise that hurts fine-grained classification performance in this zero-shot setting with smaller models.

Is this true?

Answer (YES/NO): YES